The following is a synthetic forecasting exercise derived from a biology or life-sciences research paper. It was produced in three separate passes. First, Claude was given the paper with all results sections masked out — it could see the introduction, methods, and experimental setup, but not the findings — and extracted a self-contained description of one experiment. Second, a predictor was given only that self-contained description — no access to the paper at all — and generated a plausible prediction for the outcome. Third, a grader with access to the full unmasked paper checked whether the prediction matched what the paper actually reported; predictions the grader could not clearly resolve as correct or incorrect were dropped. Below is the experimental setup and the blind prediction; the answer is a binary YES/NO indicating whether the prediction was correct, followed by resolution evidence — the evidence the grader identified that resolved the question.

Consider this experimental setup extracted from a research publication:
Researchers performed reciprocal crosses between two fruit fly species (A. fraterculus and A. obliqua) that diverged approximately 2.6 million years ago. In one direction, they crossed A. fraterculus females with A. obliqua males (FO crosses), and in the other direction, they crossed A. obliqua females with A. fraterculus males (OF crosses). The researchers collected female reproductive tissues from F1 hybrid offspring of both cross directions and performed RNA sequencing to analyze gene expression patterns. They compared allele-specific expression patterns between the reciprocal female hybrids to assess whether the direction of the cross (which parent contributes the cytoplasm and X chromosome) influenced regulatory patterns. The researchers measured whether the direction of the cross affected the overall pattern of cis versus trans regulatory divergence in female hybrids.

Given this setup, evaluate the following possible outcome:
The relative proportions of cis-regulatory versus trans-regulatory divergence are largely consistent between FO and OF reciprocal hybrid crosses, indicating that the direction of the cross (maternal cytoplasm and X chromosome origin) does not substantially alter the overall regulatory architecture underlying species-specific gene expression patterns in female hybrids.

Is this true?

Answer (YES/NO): YES